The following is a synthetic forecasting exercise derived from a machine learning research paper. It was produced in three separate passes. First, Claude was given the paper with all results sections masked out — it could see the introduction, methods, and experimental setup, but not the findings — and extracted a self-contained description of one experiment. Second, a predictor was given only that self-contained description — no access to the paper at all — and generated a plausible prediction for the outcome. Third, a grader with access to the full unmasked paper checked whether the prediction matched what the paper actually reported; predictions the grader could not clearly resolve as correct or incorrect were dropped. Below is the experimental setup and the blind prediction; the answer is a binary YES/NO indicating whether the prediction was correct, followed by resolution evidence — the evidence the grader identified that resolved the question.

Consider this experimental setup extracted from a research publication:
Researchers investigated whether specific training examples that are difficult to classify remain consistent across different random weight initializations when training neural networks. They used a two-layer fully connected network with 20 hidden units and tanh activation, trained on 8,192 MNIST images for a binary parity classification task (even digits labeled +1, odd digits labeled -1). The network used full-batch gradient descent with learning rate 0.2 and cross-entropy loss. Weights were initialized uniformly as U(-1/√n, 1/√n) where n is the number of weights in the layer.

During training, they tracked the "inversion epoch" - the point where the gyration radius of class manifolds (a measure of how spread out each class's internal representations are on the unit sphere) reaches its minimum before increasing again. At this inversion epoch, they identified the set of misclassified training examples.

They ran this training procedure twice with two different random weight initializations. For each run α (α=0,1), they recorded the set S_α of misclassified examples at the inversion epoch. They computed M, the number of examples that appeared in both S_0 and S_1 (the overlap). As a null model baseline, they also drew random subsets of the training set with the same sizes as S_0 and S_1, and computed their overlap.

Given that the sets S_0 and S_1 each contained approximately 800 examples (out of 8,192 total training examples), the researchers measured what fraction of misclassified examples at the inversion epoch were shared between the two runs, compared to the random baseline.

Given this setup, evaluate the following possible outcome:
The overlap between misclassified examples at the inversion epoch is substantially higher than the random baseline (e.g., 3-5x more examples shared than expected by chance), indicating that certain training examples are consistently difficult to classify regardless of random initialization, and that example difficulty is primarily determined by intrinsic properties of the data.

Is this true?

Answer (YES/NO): YES